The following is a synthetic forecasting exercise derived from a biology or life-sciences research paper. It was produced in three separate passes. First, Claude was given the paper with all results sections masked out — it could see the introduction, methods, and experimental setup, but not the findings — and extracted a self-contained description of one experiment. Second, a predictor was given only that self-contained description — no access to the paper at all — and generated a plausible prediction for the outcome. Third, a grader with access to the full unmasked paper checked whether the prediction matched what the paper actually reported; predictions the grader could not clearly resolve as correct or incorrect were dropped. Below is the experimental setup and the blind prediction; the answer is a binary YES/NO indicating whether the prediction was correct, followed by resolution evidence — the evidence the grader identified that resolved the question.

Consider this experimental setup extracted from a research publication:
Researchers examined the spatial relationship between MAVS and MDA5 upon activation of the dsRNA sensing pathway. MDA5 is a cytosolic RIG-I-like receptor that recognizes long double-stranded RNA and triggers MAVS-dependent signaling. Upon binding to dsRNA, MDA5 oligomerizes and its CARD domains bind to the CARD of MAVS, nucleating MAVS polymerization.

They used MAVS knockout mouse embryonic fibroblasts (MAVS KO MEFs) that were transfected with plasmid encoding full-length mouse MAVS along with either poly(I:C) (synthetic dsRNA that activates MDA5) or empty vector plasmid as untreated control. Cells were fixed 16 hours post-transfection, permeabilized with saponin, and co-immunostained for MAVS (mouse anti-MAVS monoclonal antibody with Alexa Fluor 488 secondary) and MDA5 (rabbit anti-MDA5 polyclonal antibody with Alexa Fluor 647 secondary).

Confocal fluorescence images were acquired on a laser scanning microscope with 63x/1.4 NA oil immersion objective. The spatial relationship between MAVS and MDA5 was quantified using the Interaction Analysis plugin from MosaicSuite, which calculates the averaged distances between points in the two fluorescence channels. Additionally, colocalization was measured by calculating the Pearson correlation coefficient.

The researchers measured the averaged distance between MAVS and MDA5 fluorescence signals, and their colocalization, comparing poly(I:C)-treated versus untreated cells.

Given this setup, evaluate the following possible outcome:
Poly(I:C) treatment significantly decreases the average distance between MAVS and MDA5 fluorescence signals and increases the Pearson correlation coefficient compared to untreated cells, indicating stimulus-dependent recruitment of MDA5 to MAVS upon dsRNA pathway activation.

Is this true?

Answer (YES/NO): NO